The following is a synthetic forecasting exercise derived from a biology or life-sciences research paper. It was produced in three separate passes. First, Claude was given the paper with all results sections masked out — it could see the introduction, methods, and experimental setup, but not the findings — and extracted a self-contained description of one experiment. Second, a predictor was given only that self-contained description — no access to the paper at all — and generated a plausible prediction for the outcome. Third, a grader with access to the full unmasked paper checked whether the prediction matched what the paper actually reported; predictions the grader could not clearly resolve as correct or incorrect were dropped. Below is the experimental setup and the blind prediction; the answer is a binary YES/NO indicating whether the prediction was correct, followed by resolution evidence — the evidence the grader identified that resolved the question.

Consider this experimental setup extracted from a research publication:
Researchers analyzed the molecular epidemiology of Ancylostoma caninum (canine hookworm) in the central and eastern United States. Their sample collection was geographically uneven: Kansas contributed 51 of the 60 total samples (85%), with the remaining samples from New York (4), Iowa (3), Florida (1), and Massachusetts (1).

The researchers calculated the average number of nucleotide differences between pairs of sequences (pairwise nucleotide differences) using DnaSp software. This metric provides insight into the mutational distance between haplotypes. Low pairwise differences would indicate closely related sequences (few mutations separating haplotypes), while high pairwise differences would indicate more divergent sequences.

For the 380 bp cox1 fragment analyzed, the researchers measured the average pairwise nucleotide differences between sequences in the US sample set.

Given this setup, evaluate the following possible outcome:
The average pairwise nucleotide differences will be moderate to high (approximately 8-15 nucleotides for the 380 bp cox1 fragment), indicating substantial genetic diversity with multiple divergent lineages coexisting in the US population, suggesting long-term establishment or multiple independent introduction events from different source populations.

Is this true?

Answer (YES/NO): NO